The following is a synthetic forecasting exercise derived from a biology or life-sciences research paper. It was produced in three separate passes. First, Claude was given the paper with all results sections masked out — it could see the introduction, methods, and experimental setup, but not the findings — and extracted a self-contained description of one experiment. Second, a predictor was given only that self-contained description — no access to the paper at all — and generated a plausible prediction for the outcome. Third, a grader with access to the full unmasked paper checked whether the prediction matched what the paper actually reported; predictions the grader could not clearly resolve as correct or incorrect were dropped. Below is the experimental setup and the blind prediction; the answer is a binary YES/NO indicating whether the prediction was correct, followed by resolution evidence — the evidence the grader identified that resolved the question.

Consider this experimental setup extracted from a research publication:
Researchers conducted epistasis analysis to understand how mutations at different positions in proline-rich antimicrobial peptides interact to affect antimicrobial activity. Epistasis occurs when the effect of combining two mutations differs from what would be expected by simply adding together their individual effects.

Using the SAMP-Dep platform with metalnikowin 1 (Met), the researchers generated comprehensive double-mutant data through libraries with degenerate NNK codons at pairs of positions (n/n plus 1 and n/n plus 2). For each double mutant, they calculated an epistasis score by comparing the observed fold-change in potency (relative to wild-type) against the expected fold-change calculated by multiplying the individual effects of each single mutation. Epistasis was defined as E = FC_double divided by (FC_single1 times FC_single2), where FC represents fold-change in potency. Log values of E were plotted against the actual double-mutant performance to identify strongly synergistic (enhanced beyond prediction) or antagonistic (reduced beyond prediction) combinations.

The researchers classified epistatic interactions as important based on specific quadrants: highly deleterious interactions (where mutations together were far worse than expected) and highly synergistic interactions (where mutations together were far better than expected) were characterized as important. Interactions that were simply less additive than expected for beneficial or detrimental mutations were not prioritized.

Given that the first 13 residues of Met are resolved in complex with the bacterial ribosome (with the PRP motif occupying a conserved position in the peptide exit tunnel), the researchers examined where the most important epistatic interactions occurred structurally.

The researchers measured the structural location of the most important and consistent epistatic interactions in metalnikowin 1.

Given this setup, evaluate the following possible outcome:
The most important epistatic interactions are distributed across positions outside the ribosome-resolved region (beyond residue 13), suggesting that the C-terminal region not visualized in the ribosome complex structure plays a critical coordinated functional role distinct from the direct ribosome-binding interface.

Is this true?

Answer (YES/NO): NO